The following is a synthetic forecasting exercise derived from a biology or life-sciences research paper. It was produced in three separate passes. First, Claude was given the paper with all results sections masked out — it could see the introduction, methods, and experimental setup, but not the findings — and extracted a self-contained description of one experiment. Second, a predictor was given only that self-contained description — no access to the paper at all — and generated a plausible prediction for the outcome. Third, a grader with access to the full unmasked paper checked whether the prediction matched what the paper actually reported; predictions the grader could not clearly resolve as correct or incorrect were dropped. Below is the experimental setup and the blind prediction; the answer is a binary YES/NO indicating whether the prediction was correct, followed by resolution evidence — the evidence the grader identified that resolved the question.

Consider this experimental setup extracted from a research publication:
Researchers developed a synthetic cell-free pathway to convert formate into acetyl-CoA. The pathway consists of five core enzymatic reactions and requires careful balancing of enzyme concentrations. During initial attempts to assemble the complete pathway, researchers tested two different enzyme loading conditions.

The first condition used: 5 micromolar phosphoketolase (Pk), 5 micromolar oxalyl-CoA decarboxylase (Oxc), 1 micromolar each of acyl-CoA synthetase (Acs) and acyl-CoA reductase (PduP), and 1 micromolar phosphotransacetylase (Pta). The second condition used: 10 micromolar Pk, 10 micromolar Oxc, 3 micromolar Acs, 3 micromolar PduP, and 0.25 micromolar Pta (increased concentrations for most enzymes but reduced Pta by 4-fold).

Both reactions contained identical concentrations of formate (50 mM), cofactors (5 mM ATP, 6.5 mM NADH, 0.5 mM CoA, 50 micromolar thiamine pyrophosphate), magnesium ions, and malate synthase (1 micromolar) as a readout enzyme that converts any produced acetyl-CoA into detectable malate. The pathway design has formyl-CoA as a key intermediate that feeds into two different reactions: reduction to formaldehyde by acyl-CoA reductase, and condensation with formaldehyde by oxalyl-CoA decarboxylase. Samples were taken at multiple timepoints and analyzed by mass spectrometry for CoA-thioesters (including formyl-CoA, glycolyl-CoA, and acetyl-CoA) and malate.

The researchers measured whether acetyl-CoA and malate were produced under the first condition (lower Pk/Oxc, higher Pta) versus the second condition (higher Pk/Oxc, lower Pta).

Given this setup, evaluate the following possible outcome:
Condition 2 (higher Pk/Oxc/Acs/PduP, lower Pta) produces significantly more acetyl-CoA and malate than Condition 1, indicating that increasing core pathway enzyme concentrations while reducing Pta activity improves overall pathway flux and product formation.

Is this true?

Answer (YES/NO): YES